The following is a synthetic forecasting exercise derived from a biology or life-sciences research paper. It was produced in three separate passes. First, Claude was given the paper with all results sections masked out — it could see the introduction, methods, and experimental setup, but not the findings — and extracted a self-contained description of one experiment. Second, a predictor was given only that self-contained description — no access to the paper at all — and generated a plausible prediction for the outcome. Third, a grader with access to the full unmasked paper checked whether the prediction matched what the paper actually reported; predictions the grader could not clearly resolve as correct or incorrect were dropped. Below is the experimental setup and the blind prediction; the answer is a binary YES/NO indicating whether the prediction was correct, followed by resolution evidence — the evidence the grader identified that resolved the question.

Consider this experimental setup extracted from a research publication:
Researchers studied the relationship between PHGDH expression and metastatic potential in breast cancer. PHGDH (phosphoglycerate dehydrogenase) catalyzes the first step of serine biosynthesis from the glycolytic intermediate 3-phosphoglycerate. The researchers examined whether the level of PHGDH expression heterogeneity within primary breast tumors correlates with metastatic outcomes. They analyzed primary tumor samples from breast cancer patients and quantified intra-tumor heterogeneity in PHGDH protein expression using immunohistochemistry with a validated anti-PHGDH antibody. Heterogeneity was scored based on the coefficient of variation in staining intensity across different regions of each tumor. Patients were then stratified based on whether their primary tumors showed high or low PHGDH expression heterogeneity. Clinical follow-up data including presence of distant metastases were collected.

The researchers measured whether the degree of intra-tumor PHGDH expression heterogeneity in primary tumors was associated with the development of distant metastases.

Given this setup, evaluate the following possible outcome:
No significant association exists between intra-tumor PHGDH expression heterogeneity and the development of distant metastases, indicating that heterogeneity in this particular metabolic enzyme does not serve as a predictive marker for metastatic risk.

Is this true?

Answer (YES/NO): NO